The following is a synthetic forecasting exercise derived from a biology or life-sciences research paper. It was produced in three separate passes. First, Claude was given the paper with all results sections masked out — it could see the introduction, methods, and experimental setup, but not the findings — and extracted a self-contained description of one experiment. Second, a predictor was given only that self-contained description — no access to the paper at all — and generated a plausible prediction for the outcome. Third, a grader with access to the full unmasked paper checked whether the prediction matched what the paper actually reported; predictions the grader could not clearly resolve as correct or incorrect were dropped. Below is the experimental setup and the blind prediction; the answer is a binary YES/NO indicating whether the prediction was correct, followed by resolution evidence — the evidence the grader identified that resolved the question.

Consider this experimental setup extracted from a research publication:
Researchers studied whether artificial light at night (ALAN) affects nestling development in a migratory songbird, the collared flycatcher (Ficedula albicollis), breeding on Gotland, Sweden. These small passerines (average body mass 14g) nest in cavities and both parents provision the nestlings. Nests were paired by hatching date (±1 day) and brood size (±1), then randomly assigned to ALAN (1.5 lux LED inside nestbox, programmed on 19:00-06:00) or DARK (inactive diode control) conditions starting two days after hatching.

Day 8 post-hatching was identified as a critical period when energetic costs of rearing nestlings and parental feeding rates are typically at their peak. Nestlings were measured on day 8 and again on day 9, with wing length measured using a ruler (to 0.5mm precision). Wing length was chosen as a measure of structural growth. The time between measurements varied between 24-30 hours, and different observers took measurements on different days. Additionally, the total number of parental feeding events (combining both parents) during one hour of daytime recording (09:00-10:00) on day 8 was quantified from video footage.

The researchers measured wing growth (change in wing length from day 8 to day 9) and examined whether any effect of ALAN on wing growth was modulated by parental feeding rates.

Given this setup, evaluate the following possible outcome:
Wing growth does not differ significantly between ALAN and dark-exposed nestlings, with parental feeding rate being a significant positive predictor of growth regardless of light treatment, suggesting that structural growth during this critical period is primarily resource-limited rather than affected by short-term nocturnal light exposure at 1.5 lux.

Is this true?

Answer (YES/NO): YES